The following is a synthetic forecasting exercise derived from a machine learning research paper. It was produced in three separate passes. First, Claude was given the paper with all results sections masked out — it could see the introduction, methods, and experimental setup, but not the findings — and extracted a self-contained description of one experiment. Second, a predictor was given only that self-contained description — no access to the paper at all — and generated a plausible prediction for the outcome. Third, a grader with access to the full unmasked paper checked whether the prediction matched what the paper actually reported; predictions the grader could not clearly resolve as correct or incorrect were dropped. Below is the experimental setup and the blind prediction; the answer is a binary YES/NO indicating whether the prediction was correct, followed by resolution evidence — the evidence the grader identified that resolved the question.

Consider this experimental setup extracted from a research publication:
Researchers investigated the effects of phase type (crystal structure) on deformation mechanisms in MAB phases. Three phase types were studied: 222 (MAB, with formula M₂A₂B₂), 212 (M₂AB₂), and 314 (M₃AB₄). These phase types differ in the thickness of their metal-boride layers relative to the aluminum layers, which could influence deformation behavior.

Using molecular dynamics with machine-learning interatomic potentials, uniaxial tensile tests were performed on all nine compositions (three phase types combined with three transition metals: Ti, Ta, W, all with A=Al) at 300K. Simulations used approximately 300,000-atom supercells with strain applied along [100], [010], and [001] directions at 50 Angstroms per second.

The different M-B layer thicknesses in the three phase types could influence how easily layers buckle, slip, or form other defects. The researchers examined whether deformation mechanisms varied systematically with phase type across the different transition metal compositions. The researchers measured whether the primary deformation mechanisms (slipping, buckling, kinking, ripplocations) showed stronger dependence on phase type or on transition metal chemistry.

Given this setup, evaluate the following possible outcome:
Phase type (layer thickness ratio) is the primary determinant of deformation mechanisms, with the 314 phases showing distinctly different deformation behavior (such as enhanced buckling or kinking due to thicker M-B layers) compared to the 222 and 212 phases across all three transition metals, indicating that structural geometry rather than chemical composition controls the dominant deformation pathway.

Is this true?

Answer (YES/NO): NO